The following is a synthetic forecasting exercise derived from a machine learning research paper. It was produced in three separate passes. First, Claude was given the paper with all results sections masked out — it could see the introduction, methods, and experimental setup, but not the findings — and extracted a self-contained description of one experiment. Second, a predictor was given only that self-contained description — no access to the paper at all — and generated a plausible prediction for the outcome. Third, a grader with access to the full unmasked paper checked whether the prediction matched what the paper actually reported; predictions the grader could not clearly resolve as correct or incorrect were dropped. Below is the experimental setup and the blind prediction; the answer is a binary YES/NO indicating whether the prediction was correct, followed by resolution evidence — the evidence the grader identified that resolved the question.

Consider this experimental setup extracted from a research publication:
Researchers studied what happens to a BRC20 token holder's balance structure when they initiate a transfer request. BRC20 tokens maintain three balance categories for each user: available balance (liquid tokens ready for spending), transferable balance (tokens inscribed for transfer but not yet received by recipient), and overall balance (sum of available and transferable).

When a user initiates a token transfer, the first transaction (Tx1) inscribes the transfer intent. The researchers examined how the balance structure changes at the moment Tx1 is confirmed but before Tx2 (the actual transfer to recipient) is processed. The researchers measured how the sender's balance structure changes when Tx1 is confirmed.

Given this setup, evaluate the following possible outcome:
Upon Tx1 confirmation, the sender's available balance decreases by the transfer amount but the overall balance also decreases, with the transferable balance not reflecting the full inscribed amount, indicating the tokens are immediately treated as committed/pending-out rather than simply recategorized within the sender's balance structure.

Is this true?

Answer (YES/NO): NO